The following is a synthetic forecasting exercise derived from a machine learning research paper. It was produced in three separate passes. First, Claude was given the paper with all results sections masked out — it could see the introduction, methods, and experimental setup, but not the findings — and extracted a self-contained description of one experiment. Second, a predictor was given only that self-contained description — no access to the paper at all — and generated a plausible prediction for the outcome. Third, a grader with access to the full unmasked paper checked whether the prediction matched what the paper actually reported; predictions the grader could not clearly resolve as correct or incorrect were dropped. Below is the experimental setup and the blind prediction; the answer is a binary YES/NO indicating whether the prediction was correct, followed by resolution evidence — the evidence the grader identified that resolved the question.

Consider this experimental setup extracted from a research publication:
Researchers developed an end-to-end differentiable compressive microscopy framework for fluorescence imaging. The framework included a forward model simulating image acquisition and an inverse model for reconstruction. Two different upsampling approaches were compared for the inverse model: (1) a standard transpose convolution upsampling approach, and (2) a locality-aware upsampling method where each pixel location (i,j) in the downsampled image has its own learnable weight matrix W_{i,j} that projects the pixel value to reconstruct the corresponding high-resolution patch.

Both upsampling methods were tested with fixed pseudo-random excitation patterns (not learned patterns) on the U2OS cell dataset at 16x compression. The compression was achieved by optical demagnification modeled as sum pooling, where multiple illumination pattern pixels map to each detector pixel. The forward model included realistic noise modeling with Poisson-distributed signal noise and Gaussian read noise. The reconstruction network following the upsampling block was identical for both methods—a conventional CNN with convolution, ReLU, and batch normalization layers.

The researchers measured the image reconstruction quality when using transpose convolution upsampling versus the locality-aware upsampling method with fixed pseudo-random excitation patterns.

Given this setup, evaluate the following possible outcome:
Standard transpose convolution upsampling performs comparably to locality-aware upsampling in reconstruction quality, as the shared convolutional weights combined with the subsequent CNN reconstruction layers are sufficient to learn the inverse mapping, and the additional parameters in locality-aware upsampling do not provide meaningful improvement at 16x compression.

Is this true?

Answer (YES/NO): NO